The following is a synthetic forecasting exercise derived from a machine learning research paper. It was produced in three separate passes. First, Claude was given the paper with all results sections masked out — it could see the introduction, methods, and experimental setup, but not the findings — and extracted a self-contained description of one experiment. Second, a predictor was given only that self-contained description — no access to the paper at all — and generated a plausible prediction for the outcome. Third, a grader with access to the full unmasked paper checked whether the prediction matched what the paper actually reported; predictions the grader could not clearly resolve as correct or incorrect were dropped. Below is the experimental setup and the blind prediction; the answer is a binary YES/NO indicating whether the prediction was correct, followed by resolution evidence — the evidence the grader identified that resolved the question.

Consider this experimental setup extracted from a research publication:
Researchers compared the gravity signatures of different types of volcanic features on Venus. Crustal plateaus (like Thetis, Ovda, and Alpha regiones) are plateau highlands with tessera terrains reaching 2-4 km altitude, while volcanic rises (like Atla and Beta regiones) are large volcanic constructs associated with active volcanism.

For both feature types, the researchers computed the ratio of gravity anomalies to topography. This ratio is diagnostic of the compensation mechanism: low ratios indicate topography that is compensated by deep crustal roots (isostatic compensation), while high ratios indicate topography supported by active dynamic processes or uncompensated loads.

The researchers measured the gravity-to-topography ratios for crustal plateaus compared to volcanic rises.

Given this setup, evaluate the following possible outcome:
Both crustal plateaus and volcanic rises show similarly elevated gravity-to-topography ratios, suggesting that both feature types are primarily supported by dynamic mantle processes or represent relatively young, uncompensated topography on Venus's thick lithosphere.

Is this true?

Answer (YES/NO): NO